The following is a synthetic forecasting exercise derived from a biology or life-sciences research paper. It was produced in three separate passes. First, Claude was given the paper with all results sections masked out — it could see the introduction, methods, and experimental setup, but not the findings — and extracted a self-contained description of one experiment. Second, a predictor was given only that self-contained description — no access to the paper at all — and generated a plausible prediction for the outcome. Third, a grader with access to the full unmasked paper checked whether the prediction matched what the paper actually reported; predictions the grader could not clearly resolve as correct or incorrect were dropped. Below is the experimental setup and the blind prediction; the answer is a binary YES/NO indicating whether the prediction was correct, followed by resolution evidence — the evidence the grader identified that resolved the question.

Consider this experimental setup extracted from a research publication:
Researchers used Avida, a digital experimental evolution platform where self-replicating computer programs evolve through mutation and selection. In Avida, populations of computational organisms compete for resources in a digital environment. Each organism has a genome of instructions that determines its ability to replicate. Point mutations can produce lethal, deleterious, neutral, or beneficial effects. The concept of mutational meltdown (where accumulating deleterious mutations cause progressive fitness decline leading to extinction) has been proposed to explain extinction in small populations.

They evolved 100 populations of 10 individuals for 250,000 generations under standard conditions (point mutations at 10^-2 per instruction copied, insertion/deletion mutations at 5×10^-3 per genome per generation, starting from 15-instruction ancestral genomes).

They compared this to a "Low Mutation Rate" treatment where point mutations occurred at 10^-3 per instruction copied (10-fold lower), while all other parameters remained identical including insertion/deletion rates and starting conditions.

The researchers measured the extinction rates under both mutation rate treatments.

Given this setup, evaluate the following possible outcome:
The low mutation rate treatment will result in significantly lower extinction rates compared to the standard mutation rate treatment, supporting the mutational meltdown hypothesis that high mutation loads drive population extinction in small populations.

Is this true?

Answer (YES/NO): YES